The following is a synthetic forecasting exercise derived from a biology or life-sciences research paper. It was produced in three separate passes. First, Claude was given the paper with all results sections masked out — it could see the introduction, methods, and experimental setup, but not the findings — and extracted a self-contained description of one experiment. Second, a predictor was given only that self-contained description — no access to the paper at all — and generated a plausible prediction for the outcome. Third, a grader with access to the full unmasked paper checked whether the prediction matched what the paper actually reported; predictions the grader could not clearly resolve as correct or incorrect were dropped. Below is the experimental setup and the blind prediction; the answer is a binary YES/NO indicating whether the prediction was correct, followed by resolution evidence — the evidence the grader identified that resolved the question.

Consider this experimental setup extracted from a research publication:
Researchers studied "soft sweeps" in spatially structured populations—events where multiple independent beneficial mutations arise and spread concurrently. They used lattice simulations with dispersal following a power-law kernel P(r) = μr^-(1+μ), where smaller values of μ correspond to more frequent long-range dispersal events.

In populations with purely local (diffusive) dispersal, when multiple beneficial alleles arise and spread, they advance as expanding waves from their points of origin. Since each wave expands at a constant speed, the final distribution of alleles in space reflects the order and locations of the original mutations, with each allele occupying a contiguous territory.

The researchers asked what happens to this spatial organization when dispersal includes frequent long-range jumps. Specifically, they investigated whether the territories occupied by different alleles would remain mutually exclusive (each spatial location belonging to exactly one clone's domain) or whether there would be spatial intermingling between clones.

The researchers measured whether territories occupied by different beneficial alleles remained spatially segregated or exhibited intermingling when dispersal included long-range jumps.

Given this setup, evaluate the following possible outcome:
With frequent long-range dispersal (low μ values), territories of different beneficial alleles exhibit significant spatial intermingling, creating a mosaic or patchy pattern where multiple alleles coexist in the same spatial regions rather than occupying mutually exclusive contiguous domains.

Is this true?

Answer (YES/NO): YES